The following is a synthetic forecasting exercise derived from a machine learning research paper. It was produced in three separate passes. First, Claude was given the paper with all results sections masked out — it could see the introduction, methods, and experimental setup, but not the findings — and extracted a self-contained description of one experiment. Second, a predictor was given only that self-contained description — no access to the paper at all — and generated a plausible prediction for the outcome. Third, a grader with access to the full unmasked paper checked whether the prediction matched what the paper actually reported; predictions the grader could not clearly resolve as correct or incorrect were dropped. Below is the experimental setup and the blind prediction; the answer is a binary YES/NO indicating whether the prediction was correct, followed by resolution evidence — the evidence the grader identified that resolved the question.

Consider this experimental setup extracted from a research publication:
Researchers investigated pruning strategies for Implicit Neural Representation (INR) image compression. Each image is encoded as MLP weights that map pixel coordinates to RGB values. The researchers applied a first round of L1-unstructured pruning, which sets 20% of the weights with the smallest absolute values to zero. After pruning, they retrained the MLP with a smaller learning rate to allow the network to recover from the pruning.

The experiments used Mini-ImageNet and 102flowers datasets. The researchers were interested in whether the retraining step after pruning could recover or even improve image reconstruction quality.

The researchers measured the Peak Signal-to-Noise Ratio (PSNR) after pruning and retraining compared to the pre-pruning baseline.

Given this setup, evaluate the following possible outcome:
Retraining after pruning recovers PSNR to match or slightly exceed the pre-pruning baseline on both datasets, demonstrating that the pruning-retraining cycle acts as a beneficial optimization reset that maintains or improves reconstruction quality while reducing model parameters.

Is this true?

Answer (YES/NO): YES